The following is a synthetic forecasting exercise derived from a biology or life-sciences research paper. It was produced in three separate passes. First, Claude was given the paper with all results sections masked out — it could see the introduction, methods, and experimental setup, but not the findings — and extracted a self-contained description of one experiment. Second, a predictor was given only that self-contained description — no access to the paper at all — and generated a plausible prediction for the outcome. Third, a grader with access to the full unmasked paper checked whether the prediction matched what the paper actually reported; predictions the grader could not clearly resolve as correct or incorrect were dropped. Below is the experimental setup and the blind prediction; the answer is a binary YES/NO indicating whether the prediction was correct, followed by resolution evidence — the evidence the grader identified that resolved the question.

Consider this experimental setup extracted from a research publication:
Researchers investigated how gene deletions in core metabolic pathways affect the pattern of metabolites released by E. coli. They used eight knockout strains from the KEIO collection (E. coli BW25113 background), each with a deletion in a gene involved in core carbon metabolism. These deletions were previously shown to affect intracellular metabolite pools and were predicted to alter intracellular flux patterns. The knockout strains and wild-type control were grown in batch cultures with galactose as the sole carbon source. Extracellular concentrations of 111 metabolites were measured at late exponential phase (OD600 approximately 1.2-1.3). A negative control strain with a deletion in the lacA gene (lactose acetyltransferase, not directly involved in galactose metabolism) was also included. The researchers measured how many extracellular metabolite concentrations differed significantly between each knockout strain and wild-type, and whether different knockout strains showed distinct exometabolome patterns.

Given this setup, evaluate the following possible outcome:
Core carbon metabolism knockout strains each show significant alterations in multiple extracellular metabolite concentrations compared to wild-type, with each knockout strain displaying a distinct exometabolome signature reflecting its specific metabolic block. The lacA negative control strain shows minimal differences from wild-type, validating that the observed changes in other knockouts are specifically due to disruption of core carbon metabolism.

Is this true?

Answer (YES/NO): YES